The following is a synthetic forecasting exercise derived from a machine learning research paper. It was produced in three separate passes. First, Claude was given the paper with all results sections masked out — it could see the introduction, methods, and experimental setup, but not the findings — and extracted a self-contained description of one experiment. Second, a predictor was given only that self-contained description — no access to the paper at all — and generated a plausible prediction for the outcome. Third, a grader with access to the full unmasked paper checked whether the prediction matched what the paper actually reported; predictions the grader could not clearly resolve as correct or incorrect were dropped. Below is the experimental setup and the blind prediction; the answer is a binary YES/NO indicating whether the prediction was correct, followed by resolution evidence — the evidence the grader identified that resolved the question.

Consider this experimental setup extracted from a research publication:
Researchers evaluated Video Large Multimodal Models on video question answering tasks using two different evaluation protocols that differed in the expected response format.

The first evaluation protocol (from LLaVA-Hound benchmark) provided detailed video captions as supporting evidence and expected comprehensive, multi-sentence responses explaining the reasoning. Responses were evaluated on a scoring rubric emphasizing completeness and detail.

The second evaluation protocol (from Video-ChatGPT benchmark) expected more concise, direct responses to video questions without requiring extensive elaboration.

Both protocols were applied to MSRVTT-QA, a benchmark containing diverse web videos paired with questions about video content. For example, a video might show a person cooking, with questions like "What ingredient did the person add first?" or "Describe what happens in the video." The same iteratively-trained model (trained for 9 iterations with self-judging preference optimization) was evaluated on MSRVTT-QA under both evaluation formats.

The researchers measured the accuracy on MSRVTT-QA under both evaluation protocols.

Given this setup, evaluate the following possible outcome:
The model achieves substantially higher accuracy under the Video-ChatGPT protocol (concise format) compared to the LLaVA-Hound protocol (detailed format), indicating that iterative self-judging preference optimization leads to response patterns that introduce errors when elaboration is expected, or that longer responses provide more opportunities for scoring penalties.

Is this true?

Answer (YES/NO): NO